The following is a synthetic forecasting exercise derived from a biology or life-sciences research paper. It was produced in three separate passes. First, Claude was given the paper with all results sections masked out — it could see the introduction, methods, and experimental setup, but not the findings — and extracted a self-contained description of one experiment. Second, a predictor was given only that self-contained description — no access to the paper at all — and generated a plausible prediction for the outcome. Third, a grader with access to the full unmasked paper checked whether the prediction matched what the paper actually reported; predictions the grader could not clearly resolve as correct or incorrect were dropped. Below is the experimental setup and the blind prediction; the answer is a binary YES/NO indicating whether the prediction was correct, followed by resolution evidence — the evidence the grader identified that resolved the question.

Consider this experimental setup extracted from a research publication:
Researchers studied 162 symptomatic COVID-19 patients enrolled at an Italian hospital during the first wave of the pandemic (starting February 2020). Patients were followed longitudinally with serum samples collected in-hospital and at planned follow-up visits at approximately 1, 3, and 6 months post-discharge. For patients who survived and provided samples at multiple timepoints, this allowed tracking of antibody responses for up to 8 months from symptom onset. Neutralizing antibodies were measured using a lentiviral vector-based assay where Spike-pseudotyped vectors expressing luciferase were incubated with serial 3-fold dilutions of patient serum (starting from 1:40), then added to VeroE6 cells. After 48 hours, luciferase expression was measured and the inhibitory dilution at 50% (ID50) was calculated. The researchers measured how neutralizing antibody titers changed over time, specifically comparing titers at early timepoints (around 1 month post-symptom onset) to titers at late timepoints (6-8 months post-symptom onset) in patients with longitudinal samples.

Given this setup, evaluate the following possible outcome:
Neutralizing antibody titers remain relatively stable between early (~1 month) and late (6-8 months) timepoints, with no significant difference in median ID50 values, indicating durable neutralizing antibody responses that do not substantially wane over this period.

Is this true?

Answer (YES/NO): NO